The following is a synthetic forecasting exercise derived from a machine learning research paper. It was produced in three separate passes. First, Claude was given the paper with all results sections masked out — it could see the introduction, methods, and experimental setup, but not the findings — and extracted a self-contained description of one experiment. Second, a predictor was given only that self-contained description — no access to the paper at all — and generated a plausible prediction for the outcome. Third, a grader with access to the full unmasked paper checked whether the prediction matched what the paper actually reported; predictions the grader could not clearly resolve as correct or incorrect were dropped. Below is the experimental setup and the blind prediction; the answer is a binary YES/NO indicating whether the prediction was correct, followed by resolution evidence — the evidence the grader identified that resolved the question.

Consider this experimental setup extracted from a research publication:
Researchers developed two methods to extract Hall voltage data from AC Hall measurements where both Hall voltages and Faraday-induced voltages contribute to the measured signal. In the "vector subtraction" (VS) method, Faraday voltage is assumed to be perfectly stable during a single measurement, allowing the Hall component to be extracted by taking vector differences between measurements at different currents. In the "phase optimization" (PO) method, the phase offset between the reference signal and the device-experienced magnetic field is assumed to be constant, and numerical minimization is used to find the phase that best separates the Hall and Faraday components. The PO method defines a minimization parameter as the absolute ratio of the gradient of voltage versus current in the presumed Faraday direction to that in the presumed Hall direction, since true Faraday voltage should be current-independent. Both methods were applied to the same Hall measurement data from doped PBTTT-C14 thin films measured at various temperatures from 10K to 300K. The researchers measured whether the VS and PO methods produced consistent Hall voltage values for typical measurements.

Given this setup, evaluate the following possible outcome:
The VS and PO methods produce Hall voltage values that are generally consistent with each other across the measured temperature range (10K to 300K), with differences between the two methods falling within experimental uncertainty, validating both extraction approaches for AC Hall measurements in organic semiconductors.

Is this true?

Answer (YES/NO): YES